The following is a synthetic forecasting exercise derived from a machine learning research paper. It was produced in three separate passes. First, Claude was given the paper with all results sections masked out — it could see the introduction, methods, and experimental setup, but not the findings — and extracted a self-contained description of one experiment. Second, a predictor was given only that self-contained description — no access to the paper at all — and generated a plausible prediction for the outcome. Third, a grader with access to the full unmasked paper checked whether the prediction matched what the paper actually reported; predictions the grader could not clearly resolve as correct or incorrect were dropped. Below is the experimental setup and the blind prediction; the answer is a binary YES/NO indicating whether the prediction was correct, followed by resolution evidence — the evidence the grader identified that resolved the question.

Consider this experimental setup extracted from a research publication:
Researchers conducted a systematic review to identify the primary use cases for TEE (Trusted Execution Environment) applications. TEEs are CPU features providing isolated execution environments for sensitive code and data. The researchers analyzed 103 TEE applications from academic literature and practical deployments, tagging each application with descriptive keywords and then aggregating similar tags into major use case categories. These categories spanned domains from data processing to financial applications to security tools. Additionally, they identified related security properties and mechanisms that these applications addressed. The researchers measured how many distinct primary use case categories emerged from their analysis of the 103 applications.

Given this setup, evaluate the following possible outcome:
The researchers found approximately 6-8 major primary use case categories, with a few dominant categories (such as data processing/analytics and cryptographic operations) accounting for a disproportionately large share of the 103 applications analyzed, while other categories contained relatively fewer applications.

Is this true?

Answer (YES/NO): NO